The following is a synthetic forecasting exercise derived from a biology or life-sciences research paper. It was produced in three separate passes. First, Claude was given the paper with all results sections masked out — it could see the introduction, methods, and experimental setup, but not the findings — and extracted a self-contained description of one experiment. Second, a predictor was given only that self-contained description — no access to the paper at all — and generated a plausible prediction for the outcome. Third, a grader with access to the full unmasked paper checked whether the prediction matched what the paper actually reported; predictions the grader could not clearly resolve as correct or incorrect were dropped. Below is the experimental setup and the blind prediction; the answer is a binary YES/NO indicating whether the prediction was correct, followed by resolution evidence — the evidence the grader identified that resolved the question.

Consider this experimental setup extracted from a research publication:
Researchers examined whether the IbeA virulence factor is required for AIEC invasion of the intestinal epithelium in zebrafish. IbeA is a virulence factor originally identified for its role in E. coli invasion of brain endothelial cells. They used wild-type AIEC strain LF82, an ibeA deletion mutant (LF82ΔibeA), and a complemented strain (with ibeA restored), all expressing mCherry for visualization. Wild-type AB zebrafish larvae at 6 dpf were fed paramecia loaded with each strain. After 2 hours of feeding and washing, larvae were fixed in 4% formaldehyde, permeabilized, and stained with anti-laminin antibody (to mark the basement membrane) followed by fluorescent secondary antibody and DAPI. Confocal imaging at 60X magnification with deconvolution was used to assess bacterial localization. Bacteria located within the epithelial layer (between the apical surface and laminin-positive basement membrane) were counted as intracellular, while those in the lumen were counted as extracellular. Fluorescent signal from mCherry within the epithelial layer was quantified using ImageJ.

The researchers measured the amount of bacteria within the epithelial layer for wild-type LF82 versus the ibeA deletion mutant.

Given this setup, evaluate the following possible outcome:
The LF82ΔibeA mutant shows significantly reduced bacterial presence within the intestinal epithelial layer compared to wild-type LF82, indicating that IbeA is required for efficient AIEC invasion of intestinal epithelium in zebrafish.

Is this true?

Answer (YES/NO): YES